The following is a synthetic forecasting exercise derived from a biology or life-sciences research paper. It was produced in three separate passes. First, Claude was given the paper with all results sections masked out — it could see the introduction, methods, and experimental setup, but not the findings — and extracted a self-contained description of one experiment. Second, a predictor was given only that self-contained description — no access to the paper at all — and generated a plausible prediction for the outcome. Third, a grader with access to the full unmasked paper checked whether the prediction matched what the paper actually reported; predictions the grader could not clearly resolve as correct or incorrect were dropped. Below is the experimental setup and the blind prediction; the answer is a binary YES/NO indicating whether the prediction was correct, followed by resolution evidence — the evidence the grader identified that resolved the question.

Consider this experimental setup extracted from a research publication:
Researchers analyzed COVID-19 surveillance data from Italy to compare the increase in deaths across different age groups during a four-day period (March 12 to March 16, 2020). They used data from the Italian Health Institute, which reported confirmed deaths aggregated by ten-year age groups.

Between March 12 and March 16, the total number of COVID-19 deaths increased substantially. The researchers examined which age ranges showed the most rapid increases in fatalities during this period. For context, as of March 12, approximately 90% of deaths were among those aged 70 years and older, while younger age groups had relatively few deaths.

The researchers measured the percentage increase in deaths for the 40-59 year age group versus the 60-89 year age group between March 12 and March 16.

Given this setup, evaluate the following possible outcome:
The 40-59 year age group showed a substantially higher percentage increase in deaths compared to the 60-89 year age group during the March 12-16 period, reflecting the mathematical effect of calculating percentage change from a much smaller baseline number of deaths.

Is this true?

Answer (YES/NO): YES